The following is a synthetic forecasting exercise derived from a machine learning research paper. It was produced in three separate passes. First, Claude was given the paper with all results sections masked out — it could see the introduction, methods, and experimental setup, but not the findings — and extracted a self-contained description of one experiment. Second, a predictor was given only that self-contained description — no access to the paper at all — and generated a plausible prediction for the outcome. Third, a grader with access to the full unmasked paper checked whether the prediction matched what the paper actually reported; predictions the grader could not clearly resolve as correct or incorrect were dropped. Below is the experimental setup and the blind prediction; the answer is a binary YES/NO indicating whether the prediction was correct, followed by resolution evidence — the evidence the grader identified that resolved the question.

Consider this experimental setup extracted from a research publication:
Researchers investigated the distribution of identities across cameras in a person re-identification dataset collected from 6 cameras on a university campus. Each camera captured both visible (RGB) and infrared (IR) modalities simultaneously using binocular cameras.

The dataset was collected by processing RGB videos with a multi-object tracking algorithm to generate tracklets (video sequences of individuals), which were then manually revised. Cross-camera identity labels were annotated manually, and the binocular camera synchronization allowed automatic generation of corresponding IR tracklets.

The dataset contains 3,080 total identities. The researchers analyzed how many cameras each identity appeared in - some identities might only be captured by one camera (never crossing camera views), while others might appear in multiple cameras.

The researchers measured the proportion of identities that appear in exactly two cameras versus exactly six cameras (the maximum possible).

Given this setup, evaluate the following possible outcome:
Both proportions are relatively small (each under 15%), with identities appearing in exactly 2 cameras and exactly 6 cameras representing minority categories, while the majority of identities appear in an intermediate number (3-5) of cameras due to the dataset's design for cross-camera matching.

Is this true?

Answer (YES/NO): NO